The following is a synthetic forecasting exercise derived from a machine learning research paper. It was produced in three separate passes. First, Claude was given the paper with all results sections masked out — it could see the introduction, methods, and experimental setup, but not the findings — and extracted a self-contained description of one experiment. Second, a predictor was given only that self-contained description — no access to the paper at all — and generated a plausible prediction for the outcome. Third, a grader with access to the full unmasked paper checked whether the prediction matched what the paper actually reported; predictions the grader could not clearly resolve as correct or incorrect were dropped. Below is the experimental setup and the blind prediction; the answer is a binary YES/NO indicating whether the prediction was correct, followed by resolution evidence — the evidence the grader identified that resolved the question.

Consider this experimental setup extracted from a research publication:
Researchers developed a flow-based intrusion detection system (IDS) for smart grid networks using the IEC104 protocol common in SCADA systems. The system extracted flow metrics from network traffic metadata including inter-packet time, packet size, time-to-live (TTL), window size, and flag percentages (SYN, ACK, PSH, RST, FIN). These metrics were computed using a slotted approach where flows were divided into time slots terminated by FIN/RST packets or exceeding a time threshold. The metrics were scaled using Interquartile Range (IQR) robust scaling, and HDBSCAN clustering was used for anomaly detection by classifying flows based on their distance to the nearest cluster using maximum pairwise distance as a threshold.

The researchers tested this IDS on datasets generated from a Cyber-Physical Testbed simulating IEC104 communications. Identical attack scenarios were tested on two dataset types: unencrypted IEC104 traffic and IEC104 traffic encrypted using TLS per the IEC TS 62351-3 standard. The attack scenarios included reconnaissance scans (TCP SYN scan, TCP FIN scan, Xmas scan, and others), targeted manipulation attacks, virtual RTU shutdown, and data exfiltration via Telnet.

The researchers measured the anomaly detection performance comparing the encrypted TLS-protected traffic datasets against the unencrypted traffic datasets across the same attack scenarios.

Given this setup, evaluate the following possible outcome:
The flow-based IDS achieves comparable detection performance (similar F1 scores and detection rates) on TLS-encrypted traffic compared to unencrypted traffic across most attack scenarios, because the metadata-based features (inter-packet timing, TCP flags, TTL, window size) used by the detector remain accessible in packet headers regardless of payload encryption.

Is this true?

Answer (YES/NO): NO